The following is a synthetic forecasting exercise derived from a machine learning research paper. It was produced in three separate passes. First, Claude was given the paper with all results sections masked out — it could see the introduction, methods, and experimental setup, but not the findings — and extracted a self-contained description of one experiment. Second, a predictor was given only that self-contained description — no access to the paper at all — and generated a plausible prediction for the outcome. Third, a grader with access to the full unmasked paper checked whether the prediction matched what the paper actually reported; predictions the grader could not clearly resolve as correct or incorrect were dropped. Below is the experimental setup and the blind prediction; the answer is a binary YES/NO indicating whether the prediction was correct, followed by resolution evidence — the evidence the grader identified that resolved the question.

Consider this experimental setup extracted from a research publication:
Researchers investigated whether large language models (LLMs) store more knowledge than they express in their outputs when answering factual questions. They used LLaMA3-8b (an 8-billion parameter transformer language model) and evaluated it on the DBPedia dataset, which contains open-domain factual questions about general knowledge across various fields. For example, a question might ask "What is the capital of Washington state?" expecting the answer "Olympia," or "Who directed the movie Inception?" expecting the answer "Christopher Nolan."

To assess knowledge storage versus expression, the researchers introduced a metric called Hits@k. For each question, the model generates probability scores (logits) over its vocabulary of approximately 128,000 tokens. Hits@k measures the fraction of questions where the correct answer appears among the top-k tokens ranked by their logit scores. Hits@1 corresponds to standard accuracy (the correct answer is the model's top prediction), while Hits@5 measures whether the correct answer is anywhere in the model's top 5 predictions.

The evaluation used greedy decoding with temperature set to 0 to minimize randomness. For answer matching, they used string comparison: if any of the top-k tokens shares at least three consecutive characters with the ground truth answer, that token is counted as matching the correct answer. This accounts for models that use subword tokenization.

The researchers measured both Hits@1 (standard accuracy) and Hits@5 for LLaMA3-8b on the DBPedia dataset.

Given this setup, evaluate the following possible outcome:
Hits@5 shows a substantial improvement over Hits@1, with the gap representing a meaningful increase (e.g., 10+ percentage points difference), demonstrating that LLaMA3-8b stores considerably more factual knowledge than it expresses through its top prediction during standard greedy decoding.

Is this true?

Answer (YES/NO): YES